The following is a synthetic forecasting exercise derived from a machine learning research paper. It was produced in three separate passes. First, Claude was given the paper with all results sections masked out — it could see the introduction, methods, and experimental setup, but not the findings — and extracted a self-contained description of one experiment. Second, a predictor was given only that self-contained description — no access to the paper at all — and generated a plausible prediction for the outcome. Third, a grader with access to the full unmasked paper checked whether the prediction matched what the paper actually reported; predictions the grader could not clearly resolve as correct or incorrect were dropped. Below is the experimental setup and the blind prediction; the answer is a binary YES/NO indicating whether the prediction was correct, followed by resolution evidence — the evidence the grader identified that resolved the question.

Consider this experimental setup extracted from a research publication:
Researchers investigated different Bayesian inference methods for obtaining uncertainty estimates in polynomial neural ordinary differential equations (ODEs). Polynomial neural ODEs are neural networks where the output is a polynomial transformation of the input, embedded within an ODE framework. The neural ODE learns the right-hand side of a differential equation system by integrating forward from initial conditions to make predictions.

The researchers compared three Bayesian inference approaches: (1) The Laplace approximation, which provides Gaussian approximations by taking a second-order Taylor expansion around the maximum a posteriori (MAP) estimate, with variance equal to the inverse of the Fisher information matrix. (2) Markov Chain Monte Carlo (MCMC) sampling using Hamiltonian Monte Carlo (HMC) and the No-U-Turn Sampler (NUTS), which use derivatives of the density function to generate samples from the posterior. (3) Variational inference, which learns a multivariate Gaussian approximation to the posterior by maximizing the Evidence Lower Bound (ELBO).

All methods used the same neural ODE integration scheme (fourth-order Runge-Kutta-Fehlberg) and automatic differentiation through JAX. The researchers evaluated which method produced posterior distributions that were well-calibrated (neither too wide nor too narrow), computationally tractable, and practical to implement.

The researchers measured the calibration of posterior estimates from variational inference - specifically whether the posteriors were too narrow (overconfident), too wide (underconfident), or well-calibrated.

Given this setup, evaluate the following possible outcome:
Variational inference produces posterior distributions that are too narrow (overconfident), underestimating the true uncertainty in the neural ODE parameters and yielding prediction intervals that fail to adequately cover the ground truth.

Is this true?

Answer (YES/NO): YES